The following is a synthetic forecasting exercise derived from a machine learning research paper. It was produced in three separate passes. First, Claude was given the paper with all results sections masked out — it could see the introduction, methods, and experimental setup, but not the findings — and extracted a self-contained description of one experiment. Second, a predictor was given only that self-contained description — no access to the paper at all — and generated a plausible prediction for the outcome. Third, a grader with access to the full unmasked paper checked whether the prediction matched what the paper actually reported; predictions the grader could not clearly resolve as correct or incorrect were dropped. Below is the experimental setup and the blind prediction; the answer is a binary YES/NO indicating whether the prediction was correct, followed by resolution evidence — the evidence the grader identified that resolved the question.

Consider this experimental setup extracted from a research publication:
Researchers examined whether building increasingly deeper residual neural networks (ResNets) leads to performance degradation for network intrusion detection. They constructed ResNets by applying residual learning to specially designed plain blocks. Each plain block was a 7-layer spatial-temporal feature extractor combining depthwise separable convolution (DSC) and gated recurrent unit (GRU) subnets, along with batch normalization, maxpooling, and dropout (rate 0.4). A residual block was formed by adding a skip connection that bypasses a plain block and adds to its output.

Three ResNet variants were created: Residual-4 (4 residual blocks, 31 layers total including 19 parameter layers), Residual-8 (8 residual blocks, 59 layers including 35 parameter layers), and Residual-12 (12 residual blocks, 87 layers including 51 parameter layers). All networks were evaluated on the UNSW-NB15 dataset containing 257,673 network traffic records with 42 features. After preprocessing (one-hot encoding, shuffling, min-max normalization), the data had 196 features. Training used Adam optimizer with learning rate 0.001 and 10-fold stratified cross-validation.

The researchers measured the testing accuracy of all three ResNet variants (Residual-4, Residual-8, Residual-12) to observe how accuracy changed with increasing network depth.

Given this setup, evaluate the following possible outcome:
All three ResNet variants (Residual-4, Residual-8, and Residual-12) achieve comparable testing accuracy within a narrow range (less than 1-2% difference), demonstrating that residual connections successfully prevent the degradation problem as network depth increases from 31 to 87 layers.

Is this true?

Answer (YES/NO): NO